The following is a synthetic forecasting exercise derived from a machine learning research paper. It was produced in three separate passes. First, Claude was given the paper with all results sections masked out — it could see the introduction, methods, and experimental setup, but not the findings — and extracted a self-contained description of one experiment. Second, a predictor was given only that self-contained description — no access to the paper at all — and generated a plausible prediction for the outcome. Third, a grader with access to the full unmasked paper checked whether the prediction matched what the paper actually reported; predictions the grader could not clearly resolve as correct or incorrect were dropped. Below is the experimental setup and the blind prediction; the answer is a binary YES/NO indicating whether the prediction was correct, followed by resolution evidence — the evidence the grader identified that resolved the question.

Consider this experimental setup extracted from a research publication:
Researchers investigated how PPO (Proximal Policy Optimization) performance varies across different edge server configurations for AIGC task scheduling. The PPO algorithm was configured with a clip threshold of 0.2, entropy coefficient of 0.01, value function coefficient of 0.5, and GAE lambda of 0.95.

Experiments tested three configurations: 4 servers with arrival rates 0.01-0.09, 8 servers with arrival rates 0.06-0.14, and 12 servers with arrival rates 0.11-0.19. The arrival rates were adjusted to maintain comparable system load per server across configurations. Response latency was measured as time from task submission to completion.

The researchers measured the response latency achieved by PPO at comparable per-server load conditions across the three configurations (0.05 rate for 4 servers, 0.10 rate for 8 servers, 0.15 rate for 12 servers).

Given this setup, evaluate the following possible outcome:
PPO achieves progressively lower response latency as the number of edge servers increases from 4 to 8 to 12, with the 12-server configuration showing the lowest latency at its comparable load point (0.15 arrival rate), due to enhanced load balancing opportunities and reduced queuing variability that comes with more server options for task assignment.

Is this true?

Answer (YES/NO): YES